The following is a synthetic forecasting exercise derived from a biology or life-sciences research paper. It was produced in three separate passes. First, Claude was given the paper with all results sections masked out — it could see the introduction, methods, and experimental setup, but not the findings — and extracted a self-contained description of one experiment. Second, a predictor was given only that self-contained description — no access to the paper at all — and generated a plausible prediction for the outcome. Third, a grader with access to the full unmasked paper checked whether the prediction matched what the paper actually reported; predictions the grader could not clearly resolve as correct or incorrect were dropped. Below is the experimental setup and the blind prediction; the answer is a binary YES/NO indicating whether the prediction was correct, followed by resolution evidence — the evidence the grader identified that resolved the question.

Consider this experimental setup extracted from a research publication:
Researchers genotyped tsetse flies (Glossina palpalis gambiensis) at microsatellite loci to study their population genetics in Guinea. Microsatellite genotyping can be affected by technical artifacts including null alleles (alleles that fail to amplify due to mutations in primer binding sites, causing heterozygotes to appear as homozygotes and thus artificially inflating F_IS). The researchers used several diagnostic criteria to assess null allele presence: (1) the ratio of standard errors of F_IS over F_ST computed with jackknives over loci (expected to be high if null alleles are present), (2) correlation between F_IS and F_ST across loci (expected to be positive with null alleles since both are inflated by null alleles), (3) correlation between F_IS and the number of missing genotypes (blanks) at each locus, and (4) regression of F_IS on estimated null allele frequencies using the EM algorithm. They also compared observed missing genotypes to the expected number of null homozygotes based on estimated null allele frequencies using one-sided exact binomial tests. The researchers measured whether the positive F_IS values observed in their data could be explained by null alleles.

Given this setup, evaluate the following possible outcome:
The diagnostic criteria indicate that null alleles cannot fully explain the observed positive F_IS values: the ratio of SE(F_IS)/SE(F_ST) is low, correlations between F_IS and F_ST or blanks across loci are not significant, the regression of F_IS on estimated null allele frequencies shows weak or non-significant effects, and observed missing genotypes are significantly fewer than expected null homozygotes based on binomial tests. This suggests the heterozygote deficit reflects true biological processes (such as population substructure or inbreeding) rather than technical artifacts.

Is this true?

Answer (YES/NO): NO